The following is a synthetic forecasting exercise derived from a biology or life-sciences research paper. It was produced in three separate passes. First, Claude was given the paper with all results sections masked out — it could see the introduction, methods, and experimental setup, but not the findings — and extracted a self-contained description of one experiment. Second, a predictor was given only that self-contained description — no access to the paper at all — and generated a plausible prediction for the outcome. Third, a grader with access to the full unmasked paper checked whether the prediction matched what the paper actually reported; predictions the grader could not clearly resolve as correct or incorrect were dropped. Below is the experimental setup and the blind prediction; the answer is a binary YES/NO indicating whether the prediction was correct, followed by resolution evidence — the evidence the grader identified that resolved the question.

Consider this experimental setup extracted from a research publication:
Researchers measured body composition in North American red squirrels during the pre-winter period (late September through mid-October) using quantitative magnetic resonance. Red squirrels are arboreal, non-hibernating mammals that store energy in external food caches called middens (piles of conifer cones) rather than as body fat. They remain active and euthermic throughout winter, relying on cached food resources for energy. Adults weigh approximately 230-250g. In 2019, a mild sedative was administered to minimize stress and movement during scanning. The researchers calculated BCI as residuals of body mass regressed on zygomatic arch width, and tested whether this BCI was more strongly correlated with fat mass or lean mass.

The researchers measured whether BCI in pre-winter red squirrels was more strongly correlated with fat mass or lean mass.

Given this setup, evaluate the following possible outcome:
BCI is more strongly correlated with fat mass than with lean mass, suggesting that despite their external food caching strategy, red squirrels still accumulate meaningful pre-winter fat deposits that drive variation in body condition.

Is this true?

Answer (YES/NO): NO